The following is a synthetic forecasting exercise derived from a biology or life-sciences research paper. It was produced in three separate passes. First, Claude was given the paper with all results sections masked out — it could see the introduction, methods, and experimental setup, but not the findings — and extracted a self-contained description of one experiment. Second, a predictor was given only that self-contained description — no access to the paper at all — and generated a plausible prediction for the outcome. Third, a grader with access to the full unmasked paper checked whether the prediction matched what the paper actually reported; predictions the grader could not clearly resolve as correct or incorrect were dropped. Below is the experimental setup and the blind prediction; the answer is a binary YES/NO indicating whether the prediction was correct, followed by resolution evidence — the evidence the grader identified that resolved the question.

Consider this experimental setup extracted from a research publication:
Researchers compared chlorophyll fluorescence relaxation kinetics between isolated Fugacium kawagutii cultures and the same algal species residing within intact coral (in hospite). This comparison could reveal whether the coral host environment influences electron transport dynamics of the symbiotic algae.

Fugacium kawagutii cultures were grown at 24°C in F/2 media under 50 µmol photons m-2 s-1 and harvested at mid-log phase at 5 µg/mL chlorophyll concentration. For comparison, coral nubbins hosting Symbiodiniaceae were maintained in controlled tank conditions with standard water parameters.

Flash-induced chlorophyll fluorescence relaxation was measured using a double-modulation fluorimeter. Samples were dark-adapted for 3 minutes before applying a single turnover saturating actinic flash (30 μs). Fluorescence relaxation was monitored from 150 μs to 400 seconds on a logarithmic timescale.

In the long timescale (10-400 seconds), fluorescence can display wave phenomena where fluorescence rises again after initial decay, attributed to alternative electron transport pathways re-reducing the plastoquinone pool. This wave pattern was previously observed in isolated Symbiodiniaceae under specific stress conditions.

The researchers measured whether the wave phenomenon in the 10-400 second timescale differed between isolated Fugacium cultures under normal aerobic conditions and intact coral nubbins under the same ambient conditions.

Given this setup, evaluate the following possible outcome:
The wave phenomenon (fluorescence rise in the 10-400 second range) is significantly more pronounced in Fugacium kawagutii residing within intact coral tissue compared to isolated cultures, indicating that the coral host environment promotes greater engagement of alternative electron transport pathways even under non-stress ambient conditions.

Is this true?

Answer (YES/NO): NO